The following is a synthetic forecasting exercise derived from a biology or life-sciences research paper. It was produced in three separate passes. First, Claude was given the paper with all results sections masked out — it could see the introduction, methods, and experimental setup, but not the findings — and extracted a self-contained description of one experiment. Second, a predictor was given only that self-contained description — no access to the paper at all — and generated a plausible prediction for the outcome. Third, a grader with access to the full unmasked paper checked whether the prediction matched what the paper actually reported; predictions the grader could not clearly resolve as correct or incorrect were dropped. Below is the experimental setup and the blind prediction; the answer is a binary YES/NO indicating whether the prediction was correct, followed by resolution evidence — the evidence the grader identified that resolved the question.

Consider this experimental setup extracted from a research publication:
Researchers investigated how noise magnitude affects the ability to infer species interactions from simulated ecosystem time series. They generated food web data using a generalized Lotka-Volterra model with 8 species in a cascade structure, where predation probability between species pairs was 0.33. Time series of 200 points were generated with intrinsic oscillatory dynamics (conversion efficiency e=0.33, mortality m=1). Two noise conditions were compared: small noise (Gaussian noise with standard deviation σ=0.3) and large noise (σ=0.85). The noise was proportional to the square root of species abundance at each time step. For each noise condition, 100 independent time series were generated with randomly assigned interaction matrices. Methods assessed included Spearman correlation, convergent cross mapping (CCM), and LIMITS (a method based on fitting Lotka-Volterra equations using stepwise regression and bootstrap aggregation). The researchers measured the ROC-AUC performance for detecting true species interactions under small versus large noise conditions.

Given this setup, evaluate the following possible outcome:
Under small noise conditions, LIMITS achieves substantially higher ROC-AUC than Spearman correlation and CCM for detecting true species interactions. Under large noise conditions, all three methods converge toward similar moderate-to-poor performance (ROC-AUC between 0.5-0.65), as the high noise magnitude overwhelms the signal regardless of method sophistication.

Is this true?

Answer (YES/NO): NO